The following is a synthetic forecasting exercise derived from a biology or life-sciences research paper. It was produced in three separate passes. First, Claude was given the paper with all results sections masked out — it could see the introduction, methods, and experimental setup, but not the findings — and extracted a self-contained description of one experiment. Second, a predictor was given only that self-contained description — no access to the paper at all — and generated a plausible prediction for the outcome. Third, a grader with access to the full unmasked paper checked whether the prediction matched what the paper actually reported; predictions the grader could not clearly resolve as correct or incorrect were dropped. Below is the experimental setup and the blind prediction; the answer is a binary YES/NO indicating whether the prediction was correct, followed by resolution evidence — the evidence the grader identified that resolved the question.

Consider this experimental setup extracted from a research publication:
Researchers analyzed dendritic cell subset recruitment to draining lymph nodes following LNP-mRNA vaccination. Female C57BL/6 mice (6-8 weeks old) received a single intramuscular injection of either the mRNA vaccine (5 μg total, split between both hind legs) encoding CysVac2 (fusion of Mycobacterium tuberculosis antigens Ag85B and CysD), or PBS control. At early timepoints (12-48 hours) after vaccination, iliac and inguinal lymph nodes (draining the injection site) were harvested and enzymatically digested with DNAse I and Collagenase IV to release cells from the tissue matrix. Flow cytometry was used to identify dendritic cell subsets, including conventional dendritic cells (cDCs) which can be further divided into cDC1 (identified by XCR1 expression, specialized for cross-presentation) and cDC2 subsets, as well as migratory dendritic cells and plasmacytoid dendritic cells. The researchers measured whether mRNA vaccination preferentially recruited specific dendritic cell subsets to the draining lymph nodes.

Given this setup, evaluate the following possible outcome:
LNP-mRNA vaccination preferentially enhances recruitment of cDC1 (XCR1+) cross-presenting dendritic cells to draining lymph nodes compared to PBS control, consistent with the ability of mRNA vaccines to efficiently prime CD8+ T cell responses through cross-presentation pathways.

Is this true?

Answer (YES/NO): NO